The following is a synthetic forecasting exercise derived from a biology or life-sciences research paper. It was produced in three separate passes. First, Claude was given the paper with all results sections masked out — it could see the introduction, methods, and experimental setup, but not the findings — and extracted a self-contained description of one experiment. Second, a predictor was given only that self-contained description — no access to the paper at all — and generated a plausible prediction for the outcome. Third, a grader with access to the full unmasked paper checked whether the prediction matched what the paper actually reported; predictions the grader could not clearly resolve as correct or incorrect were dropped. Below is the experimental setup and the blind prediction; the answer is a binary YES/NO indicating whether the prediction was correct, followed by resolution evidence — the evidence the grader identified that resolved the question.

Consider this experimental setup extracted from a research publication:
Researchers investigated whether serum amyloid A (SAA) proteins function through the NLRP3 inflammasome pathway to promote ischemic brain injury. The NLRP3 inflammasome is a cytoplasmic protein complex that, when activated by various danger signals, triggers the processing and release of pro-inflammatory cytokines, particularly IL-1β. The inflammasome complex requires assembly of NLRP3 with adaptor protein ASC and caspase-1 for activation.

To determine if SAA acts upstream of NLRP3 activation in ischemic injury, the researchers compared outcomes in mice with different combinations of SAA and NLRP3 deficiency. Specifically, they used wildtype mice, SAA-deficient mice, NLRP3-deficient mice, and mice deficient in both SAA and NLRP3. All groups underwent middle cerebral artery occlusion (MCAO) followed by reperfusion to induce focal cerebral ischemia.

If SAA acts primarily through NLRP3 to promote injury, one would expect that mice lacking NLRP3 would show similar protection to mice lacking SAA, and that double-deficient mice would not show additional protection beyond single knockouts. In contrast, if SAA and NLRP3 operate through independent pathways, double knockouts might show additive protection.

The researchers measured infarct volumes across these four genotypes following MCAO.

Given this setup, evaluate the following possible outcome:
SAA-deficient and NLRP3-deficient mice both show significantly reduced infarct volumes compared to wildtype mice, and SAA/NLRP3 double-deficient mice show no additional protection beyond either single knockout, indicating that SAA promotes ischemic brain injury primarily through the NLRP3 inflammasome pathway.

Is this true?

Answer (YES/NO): YES